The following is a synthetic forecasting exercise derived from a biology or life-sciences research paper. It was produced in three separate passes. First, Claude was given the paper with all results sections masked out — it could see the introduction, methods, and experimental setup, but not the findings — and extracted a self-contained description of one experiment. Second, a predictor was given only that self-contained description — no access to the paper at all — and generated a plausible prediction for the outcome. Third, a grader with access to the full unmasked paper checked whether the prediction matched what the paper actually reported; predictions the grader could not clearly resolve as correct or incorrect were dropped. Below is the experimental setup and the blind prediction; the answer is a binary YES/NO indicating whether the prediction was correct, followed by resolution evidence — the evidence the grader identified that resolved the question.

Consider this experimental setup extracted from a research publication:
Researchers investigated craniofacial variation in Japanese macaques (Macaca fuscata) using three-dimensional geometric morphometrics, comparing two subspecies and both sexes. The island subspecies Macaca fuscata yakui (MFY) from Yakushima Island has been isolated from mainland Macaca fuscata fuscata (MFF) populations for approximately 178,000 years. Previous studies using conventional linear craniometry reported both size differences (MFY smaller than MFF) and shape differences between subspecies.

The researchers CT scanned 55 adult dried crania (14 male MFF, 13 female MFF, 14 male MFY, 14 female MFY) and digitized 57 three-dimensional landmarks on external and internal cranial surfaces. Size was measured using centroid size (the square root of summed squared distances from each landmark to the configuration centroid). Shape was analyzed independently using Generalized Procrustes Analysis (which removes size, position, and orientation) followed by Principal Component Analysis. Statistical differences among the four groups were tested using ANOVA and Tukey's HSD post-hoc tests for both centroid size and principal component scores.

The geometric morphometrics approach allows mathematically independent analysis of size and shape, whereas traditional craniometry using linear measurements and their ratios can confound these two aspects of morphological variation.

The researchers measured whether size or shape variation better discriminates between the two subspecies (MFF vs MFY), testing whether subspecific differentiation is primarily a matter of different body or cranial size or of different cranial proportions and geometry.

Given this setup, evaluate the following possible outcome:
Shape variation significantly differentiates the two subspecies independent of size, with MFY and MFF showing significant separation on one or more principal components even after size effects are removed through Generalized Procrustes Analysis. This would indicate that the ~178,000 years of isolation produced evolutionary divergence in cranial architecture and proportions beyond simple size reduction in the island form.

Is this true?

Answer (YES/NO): YES